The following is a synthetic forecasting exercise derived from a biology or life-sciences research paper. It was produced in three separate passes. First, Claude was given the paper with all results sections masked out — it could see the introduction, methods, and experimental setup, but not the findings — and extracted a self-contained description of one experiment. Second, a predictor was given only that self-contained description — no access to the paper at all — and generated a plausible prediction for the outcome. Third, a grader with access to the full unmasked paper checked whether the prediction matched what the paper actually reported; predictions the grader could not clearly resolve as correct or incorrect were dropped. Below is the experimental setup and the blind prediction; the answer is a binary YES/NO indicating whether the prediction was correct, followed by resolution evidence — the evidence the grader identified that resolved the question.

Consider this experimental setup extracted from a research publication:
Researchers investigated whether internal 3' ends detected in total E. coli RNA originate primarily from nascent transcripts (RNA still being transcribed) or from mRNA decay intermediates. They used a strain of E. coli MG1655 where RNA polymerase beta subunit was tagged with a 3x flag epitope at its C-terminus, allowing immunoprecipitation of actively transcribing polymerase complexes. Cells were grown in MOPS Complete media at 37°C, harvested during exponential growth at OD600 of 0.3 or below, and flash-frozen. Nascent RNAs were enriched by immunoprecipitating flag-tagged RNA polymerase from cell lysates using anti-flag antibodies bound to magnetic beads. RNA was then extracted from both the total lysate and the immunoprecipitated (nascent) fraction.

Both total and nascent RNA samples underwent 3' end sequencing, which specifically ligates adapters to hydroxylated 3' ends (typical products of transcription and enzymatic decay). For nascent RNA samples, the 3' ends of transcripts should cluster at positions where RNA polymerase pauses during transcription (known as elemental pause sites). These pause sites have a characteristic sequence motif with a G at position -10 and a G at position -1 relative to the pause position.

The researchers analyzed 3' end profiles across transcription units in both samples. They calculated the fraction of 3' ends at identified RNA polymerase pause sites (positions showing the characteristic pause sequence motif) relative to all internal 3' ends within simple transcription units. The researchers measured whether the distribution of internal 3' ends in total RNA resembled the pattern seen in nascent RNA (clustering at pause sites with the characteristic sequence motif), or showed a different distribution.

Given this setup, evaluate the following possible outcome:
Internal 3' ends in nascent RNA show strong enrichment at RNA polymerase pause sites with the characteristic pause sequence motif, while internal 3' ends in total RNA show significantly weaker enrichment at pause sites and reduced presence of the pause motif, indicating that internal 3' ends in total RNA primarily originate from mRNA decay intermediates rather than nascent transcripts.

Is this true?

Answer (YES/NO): YES